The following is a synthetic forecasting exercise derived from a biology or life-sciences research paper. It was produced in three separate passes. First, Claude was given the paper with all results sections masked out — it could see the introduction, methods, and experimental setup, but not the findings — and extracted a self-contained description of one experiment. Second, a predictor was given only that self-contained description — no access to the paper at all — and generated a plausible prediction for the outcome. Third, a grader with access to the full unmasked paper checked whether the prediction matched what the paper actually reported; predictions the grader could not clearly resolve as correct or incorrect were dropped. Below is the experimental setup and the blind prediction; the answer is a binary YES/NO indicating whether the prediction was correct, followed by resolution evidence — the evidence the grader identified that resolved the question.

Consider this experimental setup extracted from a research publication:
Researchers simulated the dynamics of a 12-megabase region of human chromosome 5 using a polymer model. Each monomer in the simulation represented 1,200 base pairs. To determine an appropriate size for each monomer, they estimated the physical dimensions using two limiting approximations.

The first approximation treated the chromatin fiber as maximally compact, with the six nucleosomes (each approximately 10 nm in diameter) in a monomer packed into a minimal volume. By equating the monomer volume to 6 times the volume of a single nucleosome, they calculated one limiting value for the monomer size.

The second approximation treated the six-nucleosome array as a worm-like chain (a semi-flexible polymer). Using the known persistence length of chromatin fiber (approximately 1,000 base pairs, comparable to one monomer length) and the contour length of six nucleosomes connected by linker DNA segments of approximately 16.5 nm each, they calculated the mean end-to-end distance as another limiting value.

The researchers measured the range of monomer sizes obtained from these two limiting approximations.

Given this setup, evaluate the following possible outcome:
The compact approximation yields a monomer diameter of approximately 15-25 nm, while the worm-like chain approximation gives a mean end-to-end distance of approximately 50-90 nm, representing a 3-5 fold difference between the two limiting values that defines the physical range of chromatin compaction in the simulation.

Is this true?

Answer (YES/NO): NO